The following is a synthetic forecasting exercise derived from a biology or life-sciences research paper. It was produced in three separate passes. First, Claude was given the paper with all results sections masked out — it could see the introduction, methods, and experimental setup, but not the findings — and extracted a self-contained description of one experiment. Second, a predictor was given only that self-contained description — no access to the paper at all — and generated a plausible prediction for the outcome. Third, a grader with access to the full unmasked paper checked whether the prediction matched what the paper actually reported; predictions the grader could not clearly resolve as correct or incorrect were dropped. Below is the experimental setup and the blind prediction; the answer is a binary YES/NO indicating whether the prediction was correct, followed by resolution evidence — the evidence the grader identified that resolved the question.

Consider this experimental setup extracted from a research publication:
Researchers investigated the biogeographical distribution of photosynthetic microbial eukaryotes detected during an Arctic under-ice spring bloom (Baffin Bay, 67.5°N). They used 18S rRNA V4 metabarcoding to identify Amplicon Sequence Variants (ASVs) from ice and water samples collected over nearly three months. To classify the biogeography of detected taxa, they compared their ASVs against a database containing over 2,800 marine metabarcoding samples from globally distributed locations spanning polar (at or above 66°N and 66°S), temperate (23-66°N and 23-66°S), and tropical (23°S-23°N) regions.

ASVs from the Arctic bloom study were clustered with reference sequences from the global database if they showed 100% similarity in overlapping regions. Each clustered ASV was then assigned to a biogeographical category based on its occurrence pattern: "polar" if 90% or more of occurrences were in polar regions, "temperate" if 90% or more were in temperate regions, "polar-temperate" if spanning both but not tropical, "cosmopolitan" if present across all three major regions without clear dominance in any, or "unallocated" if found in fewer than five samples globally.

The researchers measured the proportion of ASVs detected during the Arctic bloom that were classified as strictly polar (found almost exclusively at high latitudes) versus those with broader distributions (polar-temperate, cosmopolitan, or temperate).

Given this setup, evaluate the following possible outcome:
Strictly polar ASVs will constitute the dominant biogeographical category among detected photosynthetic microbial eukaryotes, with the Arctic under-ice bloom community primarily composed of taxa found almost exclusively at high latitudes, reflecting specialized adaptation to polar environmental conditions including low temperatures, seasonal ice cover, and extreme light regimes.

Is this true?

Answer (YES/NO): YES